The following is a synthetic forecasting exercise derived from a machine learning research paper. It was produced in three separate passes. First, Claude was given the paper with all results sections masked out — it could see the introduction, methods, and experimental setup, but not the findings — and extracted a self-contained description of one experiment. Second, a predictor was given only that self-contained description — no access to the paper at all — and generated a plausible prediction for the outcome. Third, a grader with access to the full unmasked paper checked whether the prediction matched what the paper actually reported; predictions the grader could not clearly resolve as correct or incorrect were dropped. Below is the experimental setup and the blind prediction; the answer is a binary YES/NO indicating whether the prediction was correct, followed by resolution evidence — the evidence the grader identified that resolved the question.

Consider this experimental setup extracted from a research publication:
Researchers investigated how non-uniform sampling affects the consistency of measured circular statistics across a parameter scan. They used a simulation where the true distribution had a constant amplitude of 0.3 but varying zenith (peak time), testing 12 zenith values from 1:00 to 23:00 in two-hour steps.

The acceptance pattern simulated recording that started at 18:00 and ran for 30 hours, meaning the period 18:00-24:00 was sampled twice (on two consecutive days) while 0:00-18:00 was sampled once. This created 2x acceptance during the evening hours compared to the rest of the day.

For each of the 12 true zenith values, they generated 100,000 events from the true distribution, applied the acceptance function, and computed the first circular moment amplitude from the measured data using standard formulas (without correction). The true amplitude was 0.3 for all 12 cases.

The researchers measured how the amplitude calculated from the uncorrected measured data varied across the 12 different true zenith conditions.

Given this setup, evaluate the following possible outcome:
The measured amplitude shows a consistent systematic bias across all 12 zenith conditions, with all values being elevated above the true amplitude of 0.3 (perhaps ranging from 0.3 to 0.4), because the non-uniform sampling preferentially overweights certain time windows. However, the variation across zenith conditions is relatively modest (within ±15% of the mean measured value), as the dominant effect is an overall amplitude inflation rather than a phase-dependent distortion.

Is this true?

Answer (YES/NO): NO